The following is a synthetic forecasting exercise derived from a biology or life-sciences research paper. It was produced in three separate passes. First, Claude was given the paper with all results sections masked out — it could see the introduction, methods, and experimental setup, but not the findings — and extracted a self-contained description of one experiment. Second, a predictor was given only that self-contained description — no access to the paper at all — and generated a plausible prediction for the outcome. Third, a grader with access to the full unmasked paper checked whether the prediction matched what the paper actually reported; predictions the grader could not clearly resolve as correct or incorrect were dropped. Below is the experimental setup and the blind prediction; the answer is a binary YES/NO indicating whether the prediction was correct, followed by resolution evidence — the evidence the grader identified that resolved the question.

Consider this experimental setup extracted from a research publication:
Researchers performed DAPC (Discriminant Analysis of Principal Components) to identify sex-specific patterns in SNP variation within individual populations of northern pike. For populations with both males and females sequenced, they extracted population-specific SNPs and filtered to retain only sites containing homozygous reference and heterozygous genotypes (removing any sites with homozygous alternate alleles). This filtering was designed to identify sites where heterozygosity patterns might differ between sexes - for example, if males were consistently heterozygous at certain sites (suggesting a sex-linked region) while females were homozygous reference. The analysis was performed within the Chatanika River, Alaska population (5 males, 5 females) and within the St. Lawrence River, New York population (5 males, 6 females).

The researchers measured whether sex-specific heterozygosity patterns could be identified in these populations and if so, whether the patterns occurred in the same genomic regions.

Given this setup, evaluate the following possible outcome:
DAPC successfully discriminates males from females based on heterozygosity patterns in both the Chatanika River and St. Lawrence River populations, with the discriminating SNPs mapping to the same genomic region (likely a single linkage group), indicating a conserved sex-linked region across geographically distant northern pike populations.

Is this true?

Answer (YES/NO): NO